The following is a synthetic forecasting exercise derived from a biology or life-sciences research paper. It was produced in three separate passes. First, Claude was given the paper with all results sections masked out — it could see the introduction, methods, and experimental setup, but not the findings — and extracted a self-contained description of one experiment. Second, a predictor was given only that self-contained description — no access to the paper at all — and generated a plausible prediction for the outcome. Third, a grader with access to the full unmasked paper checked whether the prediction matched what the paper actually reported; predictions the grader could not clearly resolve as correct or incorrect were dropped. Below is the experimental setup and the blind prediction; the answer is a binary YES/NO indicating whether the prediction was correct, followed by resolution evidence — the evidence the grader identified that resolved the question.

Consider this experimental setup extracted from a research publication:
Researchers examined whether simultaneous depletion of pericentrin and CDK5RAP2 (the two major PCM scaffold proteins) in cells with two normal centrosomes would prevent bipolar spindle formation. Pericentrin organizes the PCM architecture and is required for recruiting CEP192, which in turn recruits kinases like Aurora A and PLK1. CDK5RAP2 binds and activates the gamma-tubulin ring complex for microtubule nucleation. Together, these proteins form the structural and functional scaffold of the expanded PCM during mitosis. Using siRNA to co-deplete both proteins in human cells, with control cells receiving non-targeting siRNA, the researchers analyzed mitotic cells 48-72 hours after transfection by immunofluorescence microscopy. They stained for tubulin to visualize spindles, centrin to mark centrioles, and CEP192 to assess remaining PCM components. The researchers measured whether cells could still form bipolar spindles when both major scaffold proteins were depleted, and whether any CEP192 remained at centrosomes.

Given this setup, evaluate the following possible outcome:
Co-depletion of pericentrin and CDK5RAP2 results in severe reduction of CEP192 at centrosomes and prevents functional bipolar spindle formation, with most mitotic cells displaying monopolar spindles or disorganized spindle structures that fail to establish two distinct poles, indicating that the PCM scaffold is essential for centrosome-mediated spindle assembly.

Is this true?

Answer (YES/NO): NO